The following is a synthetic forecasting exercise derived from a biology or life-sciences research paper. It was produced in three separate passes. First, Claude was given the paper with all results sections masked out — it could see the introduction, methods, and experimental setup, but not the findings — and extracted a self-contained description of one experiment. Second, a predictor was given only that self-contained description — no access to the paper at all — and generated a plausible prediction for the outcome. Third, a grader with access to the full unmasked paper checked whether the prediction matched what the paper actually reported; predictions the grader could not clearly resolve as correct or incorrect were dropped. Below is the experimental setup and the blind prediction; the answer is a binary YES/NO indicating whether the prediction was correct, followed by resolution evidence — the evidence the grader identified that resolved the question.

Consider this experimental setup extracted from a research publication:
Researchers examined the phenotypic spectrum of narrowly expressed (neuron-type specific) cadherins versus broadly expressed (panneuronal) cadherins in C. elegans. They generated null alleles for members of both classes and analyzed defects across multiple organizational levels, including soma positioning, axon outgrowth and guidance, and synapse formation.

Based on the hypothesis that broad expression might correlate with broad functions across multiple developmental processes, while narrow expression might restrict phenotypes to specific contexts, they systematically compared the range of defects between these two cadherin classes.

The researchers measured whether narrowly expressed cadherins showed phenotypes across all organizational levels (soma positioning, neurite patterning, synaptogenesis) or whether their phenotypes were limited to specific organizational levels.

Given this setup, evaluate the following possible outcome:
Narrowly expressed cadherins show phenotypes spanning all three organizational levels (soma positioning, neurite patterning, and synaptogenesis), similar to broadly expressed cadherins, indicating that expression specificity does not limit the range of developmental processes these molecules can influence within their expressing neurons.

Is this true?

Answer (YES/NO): NO